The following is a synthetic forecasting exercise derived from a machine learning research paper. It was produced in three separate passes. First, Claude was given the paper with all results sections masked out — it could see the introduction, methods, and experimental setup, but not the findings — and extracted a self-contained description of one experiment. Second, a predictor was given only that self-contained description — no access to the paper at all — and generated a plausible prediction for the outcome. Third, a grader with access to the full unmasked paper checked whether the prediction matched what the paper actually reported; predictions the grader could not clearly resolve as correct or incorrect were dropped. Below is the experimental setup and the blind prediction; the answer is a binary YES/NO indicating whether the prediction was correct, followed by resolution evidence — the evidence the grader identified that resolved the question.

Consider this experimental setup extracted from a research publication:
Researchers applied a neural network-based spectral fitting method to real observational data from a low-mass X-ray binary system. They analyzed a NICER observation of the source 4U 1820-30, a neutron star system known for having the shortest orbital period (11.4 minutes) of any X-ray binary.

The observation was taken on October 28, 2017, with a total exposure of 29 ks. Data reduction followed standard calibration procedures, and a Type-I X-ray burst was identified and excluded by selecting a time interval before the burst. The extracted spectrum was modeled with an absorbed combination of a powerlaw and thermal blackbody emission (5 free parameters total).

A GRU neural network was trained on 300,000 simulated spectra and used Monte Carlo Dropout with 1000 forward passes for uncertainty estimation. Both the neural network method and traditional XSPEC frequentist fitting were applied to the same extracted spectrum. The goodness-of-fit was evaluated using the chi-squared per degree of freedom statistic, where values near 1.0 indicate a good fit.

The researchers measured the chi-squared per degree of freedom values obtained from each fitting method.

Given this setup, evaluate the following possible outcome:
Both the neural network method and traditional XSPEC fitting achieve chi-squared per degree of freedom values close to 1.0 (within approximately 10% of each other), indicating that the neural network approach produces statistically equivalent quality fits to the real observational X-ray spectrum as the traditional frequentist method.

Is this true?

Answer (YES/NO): YES